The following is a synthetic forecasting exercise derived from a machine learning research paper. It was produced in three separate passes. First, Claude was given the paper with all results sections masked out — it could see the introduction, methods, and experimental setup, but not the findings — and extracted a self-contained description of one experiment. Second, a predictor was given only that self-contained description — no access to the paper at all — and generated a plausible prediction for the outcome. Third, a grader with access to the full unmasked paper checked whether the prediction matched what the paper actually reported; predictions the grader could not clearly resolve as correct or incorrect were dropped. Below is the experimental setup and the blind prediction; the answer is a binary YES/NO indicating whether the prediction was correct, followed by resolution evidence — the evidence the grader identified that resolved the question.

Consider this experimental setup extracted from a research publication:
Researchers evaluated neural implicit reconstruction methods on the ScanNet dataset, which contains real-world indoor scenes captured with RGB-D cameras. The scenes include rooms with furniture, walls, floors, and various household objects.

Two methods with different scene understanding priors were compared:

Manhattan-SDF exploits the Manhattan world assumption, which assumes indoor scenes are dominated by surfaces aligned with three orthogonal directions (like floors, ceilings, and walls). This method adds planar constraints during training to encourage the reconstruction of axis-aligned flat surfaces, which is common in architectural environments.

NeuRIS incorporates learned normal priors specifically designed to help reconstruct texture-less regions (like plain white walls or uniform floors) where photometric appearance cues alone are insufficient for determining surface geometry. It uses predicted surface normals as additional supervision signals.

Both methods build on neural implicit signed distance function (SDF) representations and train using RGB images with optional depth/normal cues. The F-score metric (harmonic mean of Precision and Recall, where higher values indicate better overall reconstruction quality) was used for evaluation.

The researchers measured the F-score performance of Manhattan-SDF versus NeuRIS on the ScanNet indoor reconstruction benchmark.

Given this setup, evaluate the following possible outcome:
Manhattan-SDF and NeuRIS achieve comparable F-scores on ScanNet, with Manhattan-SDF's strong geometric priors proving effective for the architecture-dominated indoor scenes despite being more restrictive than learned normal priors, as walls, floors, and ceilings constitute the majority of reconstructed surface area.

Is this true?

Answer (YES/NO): NO